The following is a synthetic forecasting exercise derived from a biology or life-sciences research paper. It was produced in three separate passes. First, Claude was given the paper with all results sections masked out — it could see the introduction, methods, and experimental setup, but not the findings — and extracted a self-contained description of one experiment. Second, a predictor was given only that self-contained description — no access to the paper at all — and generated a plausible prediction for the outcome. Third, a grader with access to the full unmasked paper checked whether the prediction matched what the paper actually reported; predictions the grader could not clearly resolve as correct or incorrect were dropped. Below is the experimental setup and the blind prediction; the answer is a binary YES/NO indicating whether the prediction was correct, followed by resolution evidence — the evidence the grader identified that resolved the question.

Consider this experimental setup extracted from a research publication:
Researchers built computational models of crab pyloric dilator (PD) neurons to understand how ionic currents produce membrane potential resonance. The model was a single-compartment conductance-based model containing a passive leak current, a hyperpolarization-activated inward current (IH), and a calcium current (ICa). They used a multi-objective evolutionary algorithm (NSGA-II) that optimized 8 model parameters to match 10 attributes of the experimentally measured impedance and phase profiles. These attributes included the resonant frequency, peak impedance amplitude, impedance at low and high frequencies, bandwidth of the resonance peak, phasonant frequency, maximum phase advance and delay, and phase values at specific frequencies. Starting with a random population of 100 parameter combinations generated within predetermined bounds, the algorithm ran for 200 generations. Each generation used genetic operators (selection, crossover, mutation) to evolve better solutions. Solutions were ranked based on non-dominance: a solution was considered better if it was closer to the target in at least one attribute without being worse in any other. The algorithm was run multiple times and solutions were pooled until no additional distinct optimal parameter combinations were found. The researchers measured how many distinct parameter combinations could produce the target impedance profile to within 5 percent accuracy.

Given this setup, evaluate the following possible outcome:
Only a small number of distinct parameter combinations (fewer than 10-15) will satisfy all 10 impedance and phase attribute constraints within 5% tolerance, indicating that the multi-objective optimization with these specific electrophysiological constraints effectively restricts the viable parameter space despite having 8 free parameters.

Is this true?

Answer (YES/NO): NO